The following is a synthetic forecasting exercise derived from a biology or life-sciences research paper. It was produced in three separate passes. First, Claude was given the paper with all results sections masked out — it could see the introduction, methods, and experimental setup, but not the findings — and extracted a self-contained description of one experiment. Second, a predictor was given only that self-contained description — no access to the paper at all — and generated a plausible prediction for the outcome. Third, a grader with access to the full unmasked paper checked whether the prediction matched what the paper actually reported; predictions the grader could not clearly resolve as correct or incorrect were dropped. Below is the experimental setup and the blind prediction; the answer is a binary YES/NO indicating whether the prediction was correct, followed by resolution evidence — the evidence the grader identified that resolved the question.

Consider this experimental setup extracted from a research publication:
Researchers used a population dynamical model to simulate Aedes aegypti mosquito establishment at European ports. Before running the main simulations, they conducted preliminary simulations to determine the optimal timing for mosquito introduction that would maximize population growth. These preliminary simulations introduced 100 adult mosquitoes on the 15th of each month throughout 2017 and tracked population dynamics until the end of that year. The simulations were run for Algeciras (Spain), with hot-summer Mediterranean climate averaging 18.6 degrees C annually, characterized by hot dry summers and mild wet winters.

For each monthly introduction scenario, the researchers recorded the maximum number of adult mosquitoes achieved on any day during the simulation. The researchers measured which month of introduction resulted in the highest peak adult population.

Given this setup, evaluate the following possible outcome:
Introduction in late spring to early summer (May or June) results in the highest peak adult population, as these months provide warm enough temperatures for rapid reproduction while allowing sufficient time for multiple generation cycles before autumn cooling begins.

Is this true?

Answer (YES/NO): YES